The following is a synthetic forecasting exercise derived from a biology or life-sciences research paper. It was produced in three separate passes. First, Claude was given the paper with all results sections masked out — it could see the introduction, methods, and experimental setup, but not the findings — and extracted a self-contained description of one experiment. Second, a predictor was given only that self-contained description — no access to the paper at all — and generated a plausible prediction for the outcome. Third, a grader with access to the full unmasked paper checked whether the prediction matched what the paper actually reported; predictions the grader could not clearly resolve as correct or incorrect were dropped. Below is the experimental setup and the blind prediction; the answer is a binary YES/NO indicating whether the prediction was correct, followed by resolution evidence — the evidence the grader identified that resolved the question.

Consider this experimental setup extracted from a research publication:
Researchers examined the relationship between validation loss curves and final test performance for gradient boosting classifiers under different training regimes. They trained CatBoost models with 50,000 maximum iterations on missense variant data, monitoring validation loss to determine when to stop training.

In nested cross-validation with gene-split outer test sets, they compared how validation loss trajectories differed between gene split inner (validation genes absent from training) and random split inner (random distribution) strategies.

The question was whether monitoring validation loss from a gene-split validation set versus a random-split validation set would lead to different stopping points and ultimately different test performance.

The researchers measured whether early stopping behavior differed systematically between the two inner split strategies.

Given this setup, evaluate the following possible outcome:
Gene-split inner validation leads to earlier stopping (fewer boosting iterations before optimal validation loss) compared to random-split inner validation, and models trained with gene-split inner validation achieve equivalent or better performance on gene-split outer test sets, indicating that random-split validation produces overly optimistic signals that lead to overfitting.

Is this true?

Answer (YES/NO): YES